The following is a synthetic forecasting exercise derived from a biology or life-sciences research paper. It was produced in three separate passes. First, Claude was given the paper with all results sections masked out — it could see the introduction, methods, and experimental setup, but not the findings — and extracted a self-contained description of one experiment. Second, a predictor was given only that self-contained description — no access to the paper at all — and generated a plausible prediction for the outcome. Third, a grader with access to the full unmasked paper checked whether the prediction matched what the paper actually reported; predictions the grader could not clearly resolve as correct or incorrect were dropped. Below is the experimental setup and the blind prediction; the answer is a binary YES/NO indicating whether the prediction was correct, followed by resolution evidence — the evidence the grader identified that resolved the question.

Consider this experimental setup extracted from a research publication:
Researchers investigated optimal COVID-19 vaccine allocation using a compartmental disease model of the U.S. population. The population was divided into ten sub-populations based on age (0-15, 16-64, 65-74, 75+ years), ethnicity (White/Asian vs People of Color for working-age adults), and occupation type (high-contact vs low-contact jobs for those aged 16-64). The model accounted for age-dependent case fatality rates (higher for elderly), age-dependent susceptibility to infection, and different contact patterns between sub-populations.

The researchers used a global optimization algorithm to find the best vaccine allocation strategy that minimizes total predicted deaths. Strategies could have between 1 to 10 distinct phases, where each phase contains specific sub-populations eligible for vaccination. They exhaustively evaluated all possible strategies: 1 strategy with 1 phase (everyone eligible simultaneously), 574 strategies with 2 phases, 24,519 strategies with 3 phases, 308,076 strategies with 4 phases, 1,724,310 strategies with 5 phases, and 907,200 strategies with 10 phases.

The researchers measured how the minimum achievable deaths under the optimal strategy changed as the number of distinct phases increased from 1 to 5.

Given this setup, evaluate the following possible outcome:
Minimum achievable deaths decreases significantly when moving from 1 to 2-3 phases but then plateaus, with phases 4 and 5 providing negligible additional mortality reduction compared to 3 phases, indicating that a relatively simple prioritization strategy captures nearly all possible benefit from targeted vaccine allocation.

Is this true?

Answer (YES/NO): NO